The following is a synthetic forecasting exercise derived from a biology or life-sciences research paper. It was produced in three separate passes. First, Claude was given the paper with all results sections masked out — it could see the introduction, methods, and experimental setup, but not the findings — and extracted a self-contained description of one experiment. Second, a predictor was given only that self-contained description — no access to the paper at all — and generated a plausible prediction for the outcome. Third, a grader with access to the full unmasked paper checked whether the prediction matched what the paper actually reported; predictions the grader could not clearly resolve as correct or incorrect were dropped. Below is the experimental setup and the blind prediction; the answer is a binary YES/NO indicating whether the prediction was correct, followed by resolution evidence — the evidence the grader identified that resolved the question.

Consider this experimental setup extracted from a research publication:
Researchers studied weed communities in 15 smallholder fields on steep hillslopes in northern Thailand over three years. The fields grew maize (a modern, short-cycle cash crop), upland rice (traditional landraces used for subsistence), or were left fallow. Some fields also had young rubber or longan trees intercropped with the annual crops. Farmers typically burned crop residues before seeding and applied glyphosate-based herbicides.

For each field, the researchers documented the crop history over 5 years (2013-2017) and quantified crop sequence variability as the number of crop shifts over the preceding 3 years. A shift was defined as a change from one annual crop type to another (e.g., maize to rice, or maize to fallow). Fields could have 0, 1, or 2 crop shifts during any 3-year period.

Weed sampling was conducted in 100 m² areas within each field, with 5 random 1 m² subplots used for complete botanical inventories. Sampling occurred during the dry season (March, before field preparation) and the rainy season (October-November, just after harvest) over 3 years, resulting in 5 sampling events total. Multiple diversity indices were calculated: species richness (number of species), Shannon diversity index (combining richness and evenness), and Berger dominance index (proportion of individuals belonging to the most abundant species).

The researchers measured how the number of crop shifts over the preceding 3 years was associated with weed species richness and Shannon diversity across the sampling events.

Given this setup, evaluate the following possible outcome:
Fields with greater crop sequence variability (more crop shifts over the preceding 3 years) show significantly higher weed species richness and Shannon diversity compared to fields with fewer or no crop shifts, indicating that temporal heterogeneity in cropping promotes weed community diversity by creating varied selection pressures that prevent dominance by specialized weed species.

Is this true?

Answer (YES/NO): YES